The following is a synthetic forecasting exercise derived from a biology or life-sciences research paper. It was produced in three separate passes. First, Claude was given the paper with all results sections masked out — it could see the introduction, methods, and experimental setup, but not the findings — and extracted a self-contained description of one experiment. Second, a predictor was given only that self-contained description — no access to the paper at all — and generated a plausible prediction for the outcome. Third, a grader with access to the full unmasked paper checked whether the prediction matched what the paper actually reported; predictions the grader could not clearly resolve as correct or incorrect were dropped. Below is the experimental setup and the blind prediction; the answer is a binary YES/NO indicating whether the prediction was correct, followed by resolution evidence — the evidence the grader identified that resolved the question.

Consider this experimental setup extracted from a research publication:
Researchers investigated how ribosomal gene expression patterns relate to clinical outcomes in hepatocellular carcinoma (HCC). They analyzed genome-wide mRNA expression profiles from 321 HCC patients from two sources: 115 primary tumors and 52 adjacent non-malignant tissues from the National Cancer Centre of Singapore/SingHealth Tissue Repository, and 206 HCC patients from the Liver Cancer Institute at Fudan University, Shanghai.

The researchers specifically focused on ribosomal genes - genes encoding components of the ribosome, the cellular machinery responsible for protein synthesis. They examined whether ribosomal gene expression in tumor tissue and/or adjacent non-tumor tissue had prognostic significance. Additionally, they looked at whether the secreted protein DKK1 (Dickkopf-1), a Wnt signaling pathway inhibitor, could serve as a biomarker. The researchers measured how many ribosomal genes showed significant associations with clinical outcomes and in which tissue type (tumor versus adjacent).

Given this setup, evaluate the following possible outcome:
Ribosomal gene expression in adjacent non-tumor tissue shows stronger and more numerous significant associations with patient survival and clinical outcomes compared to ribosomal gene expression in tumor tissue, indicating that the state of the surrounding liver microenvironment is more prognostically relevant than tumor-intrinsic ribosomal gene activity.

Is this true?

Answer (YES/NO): NO